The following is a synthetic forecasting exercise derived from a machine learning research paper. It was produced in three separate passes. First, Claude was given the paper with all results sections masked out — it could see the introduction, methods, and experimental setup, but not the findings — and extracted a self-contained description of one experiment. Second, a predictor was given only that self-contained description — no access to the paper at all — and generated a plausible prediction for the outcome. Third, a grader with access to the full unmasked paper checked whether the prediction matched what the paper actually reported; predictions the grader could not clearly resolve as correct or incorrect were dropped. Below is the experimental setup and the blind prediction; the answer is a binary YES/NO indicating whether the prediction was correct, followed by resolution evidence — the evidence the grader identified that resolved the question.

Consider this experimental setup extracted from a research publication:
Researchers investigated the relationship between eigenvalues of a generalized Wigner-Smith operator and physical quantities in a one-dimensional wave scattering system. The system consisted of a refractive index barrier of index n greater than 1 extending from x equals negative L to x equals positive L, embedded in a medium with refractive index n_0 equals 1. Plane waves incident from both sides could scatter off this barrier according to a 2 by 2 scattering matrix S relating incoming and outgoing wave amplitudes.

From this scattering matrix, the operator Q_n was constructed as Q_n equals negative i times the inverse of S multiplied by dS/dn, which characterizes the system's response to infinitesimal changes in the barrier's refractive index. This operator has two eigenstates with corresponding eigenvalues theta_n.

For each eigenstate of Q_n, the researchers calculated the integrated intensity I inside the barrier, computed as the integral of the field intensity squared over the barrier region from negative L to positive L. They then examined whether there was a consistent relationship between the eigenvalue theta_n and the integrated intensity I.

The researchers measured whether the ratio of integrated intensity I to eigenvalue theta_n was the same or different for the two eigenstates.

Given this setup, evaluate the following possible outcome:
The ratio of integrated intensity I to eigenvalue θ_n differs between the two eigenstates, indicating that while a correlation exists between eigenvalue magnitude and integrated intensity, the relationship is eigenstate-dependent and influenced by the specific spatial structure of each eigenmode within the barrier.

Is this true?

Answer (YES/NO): NO